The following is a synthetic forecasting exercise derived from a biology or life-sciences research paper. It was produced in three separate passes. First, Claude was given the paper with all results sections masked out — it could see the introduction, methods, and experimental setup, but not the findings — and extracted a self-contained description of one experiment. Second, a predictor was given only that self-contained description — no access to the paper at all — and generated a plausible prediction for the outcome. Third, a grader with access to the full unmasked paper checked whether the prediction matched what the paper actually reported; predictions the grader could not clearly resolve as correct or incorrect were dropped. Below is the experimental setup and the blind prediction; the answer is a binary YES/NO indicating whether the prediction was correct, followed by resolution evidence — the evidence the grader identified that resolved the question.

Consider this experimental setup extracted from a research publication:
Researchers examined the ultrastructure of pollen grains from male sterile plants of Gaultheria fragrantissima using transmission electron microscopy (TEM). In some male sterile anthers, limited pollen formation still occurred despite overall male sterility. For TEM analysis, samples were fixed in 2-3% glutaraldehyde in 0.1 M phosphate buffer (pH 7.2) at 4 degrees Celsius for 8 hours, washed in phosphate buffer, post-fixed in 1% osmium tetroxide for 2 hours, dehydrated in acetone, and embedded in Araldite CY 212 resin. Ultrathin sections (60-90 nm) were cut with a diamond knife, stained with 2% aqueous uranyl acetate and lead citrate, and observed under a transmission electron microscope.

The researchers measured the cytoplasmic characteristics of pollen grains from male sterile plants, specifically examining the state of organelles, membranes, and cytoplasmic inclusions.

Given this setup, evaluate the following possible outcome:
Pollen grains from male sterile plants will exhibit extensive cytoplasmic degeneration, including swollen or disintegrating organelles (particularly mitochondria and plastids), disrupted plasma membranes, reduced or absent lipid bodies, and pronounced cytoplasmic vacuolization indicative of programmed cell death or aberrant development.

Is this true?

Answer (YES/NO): NO